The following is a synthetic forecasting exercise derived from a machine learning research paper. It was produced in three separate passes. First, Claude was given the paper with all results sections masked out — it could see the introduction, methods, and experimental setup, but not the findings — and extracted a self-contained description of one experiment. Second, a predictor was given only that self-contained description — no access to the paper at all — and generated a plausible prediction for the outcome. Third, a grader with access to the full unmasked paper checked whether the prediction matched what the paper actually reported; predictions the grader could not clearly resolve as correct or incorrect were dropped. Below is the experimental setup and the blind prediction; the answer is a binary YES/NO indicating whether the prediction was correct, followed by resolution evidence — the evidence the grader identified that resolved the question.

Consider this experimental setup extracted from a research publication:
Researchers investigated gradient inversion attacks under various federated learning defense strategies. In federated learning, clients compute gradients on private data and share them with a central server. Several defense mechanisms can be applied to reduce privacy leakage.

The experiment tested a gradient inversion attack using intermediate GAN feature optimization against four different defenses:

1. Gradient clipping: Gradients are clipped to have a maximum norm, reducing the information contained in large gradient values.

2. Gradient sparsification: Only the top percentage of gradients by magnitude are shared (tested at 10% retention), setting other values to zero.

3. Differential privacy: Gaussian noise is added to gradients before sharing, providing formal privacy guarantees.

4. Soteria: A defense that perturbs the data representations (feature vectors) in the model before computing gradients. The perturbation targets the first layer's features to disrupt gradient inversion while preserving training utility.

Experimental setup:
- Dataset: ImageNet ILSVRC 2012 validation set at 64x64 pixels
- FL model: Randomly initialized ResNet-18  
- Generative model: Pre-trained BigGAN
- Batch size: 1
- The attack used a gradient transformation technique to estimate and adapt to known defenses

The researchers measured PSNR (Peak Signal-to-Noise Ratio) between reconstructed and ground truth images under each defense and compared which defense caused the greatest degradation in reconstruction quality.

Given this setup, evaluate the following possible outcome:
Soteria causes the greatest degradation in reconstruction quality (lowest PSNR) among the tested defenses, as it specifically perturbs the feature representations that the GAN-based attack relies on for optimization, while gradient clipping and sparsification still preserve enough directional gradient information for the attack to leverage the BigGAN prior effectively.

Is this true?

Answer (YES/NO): NO